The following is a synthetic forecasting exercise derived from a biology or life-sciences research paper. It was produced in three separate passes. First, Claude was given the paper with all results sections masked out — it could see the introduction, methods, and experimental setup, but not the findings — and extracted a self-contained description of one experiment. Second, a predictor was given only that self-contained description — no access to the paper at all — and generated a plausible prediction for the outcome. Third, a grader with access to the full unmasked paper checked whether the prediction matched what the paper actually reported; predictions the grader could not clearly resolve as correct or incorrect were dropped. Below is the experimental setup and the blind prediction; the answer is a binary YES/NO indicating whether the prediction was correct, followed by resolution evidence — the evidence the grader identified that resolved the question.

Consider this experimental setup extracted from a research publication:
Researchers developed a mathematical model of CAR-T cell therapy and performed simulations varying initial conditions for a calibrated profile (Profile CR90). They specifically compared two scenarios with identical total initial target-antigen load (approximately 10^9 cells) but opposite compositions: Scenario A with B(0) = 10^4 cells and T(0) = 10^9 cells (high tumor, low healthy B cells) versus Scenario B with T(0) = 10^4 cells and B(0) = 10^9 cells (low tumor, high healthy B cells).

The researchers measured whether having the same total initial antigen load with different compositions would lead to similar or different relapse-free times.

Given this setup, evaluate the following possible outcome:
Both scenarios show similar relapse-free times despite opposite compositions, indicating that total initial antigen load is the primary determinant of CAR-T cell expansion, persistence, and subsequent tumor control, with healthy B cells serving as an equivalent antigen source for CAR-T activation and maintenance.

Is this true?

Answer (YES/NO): NO